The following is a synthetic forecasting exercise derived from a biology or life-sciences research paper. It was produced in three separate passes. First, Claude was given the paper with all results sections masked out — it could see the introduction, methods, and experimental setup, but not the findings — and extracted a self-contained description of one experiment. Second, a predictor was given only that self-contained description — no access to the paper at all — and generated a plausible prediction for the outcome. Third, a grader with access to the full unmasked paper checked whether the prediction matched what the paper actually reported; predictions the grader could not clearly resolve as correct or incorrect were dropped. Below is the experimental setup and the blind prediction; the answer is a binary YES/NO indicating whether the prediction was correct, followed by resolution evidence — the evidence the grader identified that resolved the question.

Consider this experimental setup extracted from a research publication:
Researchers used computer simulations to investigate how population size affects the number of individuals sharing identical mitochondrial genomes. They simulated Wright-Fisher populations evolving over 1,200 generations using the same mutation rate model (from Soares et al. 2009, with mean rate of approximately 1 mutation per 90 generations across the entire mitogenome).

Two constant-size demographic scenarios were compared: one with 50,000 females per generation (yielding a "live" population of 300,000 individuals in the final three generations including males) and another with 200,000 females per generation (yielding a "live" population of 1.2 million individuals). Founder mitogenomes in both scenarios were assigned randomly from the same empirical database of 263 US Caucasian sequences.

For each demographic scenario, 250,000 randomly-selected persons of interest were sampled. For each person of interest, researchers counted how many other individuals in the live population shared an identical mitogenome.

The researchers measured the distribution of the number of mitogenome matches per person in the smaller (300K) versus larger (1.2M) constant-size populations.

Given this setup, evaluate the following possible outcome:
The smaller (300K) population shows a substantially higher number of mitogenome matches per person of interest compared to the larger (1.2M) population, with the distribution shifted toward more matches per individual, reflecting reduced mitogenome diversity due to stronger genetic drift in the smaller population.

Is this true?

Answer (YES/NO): NO